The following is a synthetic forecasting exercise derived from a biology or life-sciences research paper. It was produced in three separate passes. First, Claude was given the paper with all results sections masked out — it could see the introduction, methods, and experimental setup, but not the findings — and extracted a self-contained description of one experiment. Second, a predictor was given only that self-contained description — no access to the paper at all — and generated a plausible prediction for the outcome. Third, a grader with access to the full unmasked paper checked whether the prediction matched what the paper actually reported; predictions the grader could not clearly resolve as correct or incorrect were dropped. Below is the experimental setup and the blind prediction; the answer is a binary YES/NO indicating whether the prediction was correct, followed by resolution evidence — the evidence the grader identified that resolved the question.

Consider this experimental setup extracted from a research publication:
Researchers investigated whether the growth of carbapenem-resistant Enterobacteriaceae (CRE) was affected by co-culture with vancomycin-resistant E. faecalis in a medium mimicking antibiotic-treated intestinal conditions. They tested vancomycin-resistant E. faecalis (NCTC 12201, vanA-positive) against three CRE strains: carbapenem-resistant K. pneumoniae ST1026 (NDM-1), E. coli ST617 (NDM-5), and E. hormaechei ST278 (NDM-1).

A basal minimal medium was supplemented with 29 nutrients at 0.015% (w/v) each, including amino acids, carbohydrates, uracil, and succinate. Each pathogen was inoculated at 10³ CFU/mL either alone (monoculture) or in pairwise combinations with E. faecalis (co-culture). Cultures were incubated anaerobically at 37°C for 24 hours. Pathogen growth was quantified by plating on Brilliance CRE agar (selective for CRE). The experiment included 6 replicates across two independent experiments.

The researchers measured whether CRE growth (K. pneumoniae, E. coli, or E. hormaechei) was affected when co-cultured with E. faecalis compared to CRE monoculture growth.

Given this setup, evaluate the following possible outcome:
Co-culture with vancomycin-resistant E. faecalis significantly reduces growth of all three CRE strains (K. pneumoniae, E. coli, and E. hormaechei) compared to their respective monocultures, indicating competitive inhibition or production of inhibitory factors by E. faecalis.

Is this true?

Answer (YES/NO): NO